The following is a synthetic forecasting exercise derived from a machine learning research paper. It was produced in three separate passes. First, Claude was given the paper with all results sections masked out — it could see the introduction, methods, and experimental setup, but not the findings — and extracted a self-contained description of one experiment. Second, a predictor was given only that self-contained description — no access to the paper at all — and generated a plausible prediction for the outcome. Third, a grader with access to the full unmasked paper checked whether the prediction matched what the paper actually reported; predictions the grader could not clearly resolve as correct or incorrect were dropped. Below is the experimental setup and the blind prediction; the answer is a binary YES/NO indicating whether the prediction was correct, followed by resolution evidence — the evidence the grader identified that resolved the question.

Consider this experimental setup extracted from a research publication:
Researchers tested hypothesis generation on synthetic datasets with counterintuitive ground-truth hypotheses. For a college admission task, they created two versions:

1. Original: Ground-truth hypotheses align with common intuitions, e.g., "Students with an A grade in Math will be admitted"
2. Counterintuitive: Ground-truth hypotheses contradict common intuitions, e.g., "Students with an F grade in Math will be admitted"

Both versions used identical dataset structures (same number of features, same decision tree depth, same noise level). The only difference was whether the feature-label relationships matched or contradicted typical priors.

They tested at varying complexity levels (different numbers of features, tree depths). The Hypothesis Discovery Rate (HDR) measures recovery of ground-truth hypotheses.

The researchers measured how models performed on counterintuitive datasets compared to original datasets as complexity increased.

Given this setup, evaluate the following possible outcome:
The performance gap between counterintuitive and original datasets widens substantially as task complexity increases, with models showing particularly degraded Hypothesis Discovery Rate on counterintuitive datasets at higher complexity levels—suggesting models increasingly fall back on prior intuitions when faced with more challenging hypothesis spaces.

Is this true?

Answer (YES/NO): YES